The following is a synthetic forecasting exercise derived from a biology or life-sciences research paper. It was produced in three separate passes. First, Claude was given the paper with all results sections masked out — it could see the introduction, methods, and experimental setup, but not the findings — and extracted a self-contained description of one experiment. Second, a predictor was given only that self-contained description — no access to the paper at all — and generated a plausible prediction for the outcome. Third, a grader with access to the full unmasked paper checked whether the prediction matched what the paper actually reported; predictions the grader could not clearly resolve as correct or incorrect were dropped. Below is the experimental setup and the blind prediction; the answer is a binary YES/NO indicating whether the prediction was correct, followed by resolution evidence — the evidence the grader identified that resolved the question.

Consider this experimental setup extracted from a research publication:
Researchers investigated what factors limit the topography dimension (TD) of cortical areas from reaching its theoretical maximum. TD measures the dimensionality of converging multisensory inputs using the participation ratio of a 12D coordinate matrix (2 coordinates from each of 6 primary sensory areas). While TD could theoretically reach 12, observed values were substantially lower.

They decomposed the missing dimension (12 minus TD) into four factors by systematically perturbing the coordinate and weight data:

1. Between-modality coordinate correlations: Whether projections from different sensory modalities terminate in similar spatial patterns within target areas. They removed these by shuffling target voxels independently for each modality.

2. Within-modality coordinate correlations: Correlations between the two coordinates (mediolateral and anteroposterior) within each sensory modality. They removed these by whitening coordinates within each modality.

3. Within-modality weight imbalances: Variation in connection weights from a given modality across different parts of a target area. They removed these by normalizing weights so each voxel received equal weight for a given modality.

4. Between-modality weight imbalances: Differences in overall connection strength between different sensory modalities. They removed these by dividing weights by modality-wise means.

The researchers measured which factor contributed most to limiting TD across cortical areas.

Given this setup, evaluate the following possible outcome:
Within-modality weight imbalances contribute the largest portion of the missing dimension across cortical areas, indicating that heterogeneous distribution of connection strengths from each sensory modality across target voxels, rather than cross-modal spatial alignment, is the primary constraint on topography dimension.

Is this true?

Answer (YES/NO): YES